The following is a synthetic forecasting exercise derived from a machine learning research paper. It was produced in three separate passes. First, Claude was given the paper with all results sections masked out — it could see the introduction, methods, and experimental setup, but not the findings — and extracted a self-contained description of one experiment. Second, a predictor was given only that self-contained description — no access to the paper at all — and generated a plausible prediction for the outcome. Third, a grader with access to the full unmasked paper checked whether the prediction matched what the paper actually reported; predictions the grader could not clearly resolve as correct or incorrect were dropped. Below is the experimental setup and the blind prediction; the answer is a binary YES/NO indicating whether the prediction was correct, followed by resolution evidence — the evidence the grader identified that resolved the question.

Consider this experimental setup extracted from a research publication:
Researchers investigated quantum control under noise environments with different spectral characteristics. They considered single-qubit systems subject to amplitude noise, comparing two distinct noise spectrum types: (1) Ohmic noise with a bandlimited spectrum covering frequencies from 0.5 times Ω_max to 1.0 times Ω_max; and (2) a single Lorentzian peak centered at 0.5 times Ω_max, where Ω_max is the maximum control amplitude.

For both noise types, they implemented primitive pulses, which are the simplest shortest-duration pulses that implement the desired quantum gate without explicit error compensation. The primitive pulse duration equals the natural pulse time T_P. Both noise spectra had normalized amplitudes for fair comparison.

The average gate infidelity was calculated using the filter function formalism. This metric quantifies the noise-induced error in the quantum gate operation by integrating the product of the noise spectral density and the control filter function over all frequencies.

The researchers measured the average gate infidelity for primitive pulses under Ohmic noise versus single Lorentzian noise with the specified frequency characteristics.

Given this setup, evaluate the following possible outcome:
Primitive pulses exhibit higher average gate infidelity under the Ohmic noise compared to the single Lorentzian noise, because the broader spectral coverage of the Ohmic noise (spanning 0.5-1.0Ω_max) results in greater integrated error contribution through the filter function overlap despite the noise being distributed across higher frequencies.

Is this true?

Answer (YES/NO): NO